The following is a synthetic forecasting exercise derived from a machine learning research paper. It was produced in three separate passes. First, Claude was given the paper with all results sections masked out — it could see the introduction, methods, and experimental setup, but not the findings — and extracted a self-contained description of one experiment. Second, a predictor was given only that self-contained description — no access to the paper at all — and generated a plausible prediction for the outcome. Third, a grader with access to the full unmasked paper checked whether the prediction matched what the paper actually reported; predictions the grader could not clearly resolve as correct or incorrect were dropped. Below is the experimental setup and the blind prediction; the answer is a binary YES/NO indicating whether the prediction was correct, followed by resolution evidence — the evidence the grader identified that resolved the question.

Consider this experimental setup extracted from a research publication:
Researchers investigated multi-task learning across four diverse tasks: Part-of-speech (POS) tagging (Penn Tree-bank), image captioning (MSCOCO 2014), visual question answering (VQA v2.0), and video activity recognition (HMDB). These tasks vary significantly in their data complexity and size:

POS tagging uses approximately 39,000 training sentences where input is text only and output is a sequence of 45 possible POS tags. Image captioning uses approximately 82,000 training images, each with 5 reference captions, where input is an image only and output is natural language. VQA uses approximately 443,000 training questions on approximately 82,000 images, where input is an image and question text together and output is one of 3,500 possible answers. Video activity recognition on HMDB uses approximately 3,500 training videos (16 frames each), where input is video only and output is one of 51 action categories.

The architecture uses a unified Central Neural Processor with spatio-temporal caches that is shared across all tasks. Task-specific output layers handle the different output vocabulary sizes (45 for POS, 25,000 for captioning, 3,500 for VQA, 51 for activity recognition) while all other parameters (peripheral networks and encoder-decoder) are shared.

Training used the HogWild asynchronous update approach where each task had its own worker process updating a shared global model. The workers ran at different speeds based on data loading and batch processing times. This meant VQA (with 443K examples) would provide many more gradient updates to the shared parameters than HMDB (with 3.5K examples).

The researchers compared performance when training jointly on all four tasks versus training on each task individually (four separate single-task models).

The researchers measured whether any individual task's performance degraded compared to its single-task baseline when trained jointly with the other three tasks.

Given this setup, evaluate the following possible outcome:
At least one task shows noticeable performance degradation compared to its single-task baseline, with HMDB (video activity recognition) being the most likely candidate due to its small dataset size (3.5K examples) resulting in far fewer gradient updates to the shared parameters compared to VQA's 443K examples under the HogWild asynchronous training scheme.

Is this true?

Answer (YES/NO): NO